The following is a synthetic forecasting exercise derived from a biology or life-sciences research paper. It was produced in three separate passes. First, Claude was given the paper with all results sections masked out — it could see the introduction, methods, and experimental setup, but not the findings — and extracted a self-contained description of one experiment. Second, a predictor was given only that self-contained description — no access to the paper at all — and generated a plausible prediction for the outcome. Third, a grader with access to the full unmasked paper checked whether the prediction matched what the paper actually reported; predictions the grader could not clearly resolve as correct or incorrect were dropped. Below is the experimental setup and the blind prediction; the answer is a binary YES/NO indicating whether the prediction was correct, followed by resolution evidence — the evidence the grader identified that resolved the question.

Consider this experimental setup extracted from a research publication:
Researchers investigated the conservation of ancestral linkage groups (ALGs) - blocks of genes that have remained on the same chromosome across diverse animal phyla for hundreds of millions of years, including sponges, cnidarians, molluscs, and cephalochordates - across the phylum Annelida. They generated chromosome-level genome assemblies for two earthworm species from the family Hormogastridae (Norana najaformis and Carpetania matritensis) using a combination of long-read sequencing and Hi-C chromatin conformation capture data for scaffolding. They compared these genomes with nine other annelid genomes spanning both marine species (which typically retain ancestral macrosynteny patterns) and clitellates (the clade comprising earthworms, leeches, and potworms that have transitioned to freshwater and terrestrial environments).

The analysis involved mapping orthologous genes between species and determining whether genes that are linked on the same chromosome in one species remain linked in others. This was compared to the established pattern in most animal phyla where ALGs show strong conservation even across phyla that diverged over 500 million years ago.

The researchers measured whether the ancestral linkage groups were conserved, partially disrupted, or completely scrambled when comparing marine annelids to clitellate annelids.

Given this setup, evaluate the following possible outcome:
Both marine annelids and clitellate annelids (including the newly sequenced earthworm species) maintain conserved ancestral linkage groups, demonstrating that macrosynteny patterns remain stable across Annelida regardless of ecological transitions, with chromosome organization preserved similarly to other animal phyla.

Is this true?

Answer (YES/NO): NO